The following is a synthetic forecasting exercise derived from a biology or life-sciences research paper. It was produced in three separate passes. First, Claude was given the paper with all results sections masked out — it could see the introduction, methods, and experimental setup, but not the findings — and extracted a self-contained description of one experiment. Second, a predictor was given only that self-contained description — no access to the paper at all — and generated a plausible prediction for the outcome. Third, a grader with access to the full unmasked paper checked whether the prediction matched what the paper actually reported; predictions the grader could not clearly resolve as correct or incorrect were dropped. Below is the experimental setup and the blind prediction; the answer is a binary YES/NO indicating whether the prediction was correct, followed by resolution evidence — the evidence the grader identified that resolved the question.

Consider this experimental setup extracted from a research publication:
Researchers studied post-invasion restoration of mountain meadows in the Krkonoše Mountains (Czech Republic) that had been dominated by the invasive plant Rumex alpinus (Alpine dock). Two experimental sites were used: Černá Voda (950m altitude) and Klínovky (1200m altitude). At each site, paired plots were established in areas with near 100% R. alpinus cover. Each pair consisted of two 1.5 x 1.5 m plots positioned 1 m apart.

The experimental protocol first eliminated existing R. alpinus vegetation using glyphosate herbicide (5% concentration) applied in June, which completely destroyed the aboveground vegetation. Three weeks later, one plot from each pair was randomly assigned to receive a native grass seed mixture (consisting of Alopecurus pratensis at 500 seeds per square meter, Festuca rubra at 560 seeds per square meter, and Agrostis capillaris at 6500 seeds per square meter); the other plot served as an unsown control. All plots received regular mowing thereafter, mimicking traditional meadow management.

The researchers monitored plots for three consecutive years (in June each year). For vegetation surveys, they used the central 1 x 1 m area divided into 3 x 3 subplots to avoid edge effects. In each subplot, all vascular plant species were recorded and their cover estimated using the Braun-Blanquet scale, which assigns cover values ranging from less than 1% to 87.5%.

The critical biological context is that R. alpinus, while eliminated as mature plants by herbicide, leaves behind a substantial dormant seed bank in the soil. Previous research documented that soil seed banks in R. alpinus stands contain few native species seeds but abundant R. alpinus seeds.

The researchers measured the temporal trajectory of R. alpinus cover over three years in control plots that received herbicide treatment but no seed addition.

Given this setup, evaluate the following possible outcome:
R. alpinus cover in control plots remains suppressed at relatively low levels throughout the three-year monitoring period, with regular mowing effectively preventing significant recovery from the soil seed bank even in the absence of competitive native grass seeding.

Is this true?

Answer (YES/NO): NO